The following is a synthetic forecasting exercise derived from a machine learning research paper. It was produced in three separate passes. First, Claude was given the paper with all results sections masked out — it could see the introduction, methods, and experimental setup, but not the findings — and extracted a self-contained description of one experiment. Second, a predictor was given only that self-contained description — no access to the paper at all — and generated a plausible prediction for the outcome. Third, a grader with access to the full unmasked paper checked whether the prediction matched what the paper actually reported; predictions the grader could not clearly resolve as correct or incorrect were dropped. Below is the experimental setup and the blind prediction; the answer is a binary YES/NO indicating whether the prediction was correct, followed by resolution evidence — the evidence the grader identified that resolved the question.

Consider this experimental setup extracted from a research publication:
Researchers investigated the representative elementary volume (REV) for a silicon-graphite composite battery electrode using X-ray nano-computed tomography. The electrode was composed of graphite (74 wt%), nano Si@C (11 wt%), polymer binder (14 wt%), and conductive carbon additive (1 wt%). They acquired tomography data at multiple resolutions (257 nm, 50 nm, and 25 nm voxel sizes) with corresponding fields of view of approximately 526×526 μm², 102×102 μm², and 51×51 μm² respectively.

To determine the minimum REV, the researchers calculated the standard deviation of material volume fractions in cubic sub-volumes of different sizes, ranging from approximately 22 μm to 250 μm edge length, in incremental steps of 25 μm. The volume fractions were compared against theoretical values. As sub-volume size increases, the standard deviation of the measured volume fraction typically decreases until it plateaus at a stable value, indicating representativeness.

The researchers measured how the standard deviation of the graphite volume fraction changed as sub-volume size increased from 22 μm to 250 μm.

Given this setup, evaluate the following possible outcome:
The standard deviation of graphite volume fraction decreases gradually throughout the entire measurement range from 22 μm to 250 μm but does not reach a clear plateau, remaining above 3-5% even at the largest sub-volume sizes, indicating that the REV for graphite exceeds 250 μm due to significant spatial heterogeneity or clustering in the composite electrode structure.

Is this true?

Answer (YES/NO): NO